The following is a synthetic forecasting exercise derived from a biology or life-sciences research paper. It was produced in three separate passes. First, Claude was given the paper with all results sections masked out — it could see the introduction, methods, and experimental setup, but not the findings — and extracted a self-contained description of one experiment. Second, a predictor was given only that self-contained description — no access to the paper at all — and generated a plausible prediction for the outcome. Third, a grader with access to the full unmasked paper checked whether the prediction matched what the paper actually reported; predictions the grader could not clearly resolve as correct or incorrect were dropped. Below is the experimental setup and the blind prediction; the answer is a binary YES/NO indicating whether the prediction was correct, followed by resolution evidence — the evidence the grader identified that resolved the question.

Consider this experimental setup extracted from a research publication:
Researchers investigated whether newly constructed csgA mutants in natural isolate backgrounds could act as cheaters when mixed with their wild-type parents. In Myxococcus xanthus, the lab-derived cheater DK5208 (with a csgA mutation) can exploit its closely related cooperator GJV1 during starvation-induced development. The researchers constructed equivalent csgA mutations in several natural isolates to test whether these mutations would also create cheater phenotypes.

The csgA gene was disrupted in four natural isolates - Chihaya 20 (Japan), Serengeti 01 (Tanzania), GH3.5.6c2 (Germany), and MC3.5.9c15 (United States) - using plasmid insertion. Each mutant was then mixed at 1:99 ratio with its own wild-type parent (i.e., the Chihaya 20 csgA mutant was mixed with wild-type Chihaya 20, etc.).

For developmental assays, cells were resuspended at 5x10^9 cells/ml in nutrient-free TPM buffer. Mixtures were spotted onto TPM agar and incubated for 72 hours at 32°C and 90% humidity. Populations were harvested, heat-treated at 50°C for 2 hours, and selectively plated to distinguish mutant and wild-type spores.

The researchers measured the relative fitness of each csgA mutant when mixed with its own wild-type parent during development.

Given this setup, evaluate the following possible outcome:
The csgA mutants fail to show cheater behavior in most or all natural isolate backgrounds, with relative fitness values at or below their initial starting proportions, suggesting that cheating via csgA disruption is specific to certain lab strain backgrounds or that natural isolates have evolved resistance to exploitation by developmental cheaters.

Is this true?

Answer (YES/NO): YES